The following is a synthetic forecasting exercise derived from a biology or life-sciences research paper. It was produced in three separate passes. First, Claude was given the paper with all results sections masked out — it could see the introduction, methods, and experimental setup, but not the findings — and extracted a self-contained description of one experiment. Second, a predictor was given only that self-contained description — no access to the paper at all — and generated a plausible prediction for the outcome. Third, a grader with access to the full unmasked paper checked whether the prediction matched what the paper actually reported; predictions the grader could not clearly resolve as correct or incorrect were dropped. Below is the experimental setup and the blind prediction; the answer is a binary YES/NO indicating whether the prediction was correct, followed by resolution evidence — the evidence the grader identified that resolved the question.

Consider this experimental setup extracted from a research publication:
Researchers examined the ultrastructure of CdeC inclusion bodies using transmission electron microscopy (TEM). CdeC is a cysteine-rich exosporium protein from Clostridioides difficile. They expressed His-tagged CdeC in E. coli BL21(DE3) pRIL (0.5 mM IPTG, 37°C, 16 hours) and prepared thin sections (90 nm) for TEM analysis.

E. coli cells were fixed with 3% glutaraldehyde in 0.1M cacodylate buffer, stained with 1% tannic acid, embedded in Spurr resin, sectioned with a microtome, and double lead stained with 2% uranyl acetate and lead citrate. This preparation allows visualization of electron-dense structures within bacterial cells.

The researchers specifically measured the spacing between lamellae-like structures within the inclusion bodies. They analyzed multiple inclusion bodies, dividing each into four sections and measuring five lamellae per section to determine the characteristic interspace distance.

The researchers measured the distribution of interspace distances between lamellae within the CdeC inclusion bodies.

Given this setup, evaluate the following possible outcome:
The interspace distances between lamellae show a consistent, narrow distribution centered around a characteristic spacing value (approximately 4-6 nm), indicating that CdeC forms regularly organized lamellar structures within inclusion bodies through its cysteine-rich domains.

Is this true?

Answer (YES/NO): NO